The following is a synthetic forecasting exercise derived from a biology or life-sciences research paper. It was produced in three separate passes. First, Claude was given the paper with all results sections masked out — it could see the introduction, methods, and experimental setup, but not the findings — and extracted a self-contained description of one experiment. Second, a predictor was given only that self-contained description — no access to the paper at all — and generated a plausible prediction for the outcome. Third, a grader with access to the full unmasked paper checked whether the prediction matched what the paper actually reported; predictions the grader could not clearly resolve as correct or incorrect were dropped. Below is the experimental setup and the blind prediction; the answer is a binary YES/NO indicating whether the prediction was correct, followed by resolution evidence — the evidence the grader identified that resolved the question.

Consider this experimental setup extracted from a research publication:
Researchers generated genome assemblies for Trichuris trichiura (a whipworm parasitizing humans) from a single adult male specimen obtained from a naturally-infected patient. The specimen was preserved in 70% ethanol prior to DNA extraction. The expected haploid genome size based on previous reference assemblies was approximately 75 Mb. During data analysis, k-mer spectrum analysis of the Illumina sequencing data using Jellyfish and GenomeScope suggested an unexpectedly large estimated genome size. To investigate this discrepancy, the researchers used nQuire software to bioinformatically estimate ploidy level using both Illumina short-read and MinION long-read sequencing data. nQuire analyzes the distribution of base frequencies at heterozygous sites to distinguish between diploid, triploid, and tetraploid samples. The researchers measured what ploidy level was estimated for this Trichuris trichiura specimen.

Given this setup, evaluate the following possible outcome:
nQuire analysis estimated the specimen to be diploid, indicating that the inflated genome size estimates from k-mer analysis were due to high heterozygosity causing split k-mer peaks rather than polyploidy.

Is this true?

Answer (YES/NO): NO